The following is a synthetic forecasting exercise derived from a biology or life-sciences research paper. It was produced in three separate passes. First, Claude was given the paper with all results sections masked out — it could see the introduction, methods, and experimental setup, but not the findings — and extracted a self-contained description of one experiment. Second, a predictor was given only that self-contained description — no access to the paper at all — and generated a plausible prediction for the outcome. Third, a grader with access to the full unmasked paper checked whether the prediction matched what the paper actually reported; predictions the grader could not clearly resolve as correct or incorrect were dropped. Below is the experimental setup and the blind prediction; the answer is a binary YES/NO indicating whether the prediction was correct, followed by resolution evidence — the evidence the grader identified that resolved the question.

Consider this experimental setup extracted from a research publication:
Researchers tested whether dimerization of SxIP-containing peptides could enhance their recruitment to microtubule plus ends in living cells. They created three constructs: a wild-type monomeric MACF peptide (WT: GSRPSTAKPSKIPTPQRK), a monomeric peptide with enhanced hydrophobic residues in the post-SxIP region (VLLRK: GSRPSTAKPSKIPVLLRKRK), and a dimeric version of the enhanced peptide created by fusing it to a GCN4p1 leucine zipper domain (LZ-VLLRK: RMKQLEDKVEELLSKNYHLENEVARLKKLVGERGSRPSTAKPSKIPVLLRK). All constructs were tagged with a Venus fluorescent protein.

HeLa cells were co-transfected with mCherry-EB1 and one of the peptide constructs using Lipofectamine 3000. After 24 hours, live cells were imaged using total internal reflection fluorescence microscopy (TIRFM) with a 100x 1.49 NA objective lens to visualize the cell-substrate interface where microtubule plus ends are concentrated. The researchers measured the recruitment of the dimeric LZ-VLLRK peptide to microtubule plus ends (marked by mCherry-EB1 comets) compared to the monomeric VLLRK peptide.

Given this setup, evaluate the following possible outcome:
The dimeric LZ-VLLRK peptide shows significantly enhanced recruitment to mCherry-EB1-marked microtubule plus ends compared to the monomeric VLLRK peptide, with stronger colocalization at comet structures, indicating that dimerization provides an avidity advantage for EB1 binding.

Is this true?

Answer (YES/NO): YES